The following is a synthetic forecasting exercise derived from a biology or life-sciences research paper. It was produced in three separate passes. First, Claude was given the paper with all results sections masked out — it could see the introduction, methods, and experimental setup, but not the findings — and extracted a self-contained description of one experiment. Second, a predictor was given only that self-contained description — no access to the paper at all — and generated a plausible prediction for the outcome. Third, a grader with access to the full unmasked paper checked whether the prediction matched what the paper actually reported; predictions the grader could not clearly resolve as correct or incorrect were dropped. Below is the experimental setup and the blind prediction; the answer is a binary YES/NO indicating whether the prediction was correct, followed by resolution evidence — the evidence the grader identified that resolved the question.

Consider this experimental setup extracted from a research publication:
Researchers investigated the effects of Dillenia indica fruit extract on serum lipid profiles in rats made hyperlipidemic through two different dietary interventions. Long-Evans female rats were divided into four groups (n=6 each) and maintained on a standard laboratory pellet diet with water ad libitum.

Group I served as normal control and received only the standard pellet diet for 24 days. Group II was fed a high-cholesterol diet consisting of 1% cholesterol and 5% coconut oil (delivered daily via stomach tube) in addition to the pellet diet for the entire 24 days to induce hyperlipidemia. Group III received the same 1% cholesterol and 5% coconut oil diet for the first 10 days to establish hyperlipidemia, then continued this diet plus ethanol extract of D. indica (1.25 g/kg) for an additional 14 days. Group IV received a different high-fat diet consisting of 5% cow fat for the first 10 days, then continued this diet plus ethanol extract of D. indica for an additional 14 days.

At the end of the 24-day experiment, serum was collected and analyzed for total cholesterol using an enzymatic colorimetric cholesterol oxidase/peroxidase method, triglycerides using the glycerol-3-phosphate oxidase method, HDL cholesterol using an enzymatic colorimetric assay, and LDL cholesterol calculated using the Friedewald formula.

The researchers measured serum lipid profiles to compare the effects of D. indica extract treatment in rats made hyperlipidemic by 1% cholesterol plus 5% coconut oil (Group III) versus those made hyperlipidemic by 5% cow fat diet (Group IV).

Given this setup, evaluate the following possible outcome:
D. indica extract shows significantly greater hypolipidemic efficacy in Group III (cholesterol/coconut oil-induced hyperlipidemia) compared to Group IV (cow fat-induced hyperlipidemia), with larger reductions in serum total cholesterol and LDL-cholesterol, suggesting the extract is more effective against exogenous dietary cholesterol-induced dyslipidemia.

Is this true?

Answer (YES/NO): NO